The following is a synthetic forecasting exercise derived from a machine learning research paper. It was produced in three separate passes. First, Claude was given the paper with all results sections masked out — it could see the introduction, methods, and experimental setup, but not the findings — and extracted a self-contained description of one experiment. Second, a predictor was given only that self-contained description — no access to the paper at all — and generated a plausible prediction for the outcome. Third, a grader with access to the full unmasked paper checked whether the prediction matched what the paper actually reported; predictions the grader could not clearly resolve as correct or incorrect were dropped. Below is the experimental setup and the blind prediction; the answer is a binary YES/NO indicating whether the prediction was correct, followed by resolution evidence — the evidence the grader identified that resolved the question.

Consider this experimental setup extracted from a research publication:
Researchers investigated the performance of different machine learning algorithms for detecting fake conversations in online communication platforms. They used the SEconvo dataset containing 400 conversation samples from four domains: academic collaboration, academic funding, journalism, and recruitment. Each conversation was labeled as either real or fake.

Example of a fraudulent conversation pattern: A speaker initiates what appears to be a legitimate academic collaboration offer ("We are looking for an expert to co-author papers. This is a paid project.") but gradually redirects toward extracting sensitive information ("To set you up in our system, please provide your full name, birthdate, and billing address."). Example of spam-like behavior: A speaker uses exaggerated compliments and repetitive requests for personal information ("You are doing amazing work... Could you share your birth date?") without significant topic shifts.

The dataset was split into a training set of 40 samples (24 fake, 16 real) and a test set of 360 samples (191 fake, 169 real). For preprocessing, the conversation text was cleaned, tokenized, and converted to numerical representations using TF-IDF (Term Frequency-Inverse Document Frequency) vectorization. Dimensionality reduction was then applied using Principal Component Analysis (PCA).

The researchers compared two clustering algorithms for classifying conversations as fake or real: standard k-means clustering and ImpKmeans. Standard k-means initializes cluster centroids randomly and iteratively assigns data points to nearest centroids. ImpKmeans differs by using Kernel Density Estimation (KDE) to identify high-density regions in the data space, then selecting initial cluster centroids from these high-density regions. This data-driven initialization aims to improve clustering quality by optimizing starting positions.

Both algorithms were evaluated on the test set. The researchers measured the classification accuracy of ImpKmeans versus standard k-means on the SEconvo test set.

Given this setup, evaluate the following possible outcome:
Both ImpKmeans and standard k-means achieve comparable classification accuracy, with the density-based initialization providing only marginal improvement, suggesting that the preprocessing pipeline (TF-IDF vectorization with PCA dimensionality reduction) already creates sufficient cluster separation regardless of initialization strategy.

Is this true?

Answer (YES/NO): NO